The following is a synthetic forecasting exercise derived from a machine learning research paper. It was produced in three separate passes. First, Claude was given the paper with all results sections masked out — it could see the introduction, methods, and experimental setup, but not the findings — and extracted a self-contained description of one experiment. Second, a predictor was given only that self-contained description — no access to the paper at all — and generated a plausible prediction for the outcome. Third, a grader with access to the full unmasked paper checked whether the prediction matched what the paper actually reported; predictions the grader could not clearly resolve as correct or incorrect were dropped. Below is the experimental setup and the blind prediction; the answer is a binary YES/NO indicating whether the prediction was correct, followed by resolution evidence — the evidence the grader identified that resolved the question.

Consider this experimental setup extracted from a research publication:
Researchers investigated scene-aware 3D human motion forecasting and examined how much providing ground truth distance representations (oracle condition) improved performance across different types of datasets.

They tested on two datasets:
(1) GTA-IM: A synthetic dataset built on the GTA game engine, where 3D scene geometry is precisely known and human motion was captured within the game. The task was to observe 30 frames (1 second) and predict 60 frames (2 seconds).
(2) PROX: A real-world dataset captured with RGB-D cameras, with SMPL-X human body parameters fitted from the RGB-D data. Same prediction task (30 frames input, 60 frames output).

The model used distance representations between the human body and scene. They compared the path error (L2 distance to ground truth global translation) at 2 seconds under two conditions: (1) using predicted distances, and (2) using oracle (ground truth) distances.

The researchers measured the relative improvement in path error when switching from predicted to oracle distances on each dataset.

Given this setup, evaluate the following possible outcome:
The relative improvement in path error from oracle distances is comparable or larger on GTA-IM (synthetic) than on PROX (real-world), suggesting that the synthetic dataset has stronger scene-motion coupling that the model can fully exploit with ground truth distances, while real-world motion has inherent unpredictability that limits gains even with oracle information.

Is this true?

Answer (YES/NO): YES